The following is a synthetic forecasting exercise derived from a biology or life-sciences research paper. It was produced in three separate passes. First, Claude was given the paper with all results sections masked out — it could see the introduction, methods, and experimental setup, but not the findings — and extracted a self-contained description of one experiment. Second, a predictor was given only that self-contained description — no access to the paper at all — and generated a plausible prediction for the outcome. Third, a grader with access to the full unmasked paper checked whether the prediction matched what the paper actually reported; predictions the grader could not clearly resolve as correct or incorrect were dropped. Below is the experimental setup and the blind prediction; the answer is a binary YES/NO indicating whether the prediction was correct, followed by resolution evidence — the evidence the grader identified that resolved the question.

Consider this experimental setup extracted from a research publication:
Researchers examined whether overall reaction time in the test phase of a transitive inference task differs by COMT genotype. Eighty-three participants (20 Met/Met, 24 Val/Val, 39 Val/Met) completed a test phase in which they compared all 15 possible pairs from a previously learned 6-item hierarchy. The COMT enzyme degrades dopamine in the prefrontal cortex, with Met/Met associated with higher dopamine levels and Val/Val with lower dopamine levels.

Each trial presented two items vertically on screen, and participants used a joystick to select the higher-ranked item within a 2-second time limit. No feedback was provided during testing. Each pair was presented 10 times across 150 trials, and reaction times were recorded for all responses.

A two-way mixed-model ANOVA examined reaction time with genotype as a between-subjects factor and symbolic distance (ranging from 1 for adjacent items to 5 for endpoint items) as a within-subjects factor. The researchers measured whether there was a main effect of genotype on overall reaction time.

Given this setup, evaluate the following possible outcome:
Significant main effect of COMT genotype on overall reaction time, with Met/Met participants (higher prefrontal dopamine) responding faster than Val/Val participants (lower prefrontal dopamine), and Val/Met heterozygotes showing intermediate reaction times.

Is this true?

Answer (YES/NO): NO